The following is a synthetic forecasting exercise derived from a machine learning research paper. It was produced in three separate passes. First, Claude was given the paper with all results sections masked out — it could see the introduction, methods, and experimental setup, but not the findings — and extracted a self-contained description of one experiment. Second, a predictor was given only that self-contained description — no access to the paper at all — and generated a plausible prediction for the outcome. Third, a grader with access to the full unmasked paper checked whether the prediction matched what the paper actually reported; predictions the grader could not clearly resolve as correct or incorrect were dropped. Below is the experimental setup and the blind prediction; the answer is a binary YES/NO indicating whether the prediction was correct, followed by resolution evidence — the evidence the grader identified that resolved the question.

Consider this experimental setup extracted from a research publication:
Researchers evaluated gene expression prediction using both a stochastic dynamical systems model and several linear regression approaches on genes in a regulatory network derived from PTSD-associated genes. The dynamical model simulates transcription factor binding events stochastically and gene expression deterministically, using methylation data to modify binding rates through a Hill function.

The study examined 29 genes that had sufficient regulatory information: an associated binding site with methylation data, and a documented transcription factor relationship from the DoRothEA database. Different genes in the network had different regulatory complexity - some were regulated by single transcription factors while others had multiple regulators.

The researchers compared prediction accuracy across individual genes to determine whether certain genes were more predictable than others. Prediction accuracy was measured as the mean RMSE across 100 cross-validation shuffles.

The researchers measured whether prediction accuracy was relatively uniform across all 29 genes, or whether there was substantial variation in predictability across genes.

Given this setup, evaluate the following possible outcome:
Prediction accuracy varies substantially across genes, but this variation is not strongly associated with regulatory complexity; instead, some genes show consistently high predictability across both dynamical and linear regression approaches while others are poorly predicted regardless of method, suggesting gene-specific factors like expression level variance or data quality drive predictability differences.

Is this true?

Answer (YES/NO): NO